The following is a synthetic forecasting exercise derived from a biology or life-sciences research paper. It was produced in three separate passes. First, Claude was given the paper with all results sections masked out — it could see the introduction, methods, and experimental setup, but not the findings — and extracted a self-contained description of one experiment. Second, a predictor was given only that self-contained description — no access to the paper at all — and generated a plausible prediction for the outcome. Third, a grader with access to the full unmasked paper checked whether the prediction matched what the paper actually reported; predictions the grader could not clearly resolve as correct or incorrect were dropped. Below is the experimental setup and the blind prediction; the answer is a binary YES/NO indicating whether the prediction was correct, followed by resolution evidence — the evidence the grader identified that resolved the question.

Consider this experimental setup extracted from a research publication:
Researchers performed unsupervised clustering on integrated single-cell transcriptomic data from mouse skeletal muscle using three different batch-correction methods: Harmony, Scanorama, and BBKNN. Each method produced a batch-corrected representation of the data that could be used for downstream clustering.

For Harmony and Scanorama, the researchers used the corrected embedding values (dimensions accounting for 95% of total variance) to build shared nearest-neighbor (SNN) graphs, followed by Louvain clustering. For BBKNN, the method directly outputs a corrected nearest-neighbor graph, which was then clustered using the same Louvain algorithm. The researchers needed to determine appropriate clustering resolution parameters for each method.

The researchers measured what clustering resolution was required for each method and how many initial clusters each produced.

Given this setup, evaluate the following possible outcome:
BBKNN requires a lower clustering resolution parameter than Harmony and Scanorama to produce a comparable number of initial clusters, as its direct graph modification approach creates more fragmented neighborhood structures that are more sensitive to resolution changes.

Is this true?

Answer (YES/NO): NO